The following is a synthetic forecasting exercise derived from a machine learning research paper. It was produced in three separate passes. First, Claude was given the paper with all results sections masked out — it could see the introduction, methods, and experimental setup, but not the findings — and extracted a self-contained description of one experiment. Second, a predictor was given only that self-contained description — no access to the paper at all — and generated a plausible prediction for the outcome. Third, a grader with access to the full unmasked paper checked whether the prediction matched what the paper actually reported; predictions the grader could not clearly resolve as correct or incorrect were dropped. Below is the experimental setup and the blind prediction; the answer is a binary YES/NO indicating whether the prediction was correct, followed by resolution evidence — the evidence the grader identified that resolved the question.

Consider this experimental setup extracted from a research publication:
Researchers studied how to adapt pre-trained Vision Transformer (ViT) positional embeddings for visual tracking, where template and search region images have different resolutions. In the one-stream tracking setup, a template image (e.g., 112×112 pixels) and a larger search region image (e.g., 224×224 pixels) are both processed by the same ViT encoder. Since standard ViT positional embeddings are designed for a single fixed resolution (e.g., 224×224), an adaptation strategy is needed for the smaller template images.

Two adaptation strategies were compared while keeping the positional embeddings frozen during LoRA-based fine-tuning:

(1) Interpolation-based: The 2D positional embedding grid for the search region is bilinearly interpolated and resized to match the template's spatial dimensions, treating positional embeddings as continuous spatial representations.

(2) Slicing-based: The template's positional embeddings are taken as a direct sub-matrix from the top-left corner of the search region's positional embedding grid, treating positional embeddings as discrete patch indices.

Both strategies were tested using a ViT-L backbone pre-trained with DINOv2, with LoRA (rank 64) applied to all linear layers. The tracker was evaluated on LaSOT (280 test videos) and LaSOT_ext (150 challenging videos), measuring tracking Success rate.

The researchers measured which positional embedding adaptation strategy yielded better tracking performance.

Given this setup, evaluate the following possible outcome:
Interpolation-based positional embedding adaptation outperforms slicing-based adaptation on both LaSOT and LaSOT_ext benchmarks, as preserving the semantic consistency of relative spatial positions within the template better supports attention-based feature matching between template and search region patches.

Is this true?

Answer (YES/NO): NO